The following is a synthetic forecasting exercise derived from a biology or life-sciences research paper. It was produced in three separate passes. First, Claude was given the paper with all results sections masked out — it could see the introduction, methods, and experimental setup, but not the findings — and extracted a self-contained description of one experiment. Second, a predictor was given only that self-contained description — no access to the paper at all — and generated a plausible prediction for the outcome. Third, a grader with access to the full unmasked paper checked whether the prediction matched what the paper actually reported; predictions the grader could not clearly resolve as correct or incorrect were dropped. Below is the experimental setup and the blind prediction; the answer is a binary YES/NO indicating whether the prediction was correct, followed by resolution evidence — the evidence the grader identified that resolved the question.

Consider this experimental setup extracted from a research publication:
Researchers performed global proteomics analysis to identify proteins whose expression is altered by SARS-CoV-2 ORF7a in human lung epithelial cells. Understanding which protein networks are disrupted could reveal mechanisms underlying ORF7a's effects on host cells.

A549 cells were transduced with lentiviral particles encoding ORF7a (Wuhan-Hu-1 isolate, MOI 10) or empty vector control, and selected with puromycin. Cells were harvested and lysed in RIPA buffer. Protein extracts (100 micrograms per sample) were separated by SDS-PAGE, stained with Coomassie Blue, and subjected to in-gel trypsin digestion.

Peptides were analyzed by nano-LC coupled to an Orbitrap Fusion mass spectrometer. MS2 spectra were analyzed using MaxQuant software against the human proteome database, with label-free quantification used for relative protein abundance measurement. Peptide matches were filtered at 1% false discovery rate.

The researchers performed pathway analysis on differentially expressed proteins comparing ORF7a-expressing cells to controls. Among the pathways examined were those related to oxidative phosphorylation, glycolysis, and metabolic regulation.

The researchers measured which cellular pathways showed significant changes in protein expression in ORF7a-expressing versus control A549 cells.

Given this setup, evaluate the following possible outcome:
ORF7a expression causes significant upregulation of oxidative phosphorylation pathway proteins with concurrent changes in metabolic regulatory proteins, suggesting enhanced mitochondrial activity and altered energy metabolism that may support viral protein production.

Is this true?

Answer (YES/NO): NO